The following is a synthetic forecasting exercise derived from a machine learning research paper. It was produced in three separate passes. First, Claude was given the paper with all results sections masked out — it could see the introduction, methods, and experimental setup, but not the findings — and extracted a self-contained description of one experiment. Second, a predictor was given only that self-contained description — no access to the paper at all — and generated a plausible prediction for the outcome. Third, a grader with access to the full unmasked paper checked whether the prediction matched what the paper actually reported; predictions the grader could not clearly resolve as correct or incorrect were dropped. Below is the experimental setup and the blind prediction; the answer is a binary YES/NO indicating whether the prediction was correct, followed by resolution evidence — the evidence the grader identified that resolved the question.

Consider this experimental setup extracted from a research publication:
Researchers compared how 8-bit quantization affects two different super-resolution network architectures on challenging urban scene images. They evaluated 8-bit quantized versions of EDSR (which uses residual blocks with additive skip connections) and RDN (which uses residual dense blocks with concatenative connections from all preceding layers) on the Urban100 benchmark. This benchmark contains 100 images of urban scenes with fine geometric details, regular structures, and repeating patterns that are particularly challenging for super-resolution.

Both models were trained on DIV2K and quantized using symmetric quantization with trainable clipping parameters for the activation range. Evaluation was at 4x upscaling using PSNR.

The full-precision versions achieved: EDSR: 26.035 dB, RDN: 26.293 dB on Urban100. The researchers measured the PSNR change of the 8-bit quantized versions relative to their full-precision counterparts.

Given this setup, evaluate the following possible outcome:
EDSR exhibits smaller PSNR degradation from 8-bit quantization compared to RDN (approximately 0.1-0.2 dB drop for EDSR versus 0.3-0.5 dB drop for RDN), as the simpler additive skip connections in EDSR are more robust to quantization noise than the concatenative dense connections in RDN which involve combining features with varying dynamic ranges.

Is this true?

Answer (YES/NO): NO